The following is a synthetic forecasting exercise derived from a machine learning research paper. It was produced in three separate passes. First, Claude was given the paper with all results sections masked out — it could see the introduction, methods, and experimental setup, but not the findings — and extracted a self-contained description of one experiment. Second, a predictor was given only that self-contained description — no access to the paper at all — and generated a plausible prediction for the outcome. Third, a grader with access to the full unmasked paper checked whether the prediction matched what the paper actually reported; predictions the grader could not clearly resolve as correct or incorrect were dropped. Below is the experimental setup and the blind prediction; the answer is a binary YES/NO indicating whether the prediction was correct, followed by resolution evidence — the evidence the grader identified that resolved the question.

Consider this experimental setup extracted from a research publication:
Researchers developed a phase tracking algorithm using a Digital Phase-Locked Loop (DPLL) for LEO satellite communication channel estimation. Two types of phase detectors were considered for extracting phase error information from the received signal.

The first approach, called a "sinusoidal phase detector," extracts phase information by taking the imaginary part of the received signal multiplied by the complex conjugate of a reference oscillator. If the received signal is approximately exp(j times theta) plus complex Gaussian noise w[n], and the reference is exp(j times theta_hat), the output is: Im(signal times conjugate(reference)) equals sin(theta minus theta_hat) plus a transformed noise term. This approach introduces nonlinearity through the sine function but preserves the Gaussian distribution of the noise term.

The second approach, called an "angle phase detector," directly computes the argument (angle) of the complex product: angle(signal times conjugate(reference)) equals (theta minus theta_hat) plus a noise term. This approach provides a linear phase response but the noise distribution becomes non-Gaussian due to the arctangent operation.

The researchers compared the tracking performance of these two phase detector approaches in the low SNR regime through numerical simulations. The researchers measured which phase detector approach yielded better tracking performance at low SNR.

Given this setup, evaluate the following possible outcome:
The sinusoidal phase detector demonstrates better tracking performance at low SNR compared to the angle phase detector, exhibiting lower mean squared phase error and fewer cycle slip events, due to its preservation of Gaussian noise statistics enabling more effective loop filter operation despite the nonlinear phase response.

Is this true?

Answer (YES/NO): NO